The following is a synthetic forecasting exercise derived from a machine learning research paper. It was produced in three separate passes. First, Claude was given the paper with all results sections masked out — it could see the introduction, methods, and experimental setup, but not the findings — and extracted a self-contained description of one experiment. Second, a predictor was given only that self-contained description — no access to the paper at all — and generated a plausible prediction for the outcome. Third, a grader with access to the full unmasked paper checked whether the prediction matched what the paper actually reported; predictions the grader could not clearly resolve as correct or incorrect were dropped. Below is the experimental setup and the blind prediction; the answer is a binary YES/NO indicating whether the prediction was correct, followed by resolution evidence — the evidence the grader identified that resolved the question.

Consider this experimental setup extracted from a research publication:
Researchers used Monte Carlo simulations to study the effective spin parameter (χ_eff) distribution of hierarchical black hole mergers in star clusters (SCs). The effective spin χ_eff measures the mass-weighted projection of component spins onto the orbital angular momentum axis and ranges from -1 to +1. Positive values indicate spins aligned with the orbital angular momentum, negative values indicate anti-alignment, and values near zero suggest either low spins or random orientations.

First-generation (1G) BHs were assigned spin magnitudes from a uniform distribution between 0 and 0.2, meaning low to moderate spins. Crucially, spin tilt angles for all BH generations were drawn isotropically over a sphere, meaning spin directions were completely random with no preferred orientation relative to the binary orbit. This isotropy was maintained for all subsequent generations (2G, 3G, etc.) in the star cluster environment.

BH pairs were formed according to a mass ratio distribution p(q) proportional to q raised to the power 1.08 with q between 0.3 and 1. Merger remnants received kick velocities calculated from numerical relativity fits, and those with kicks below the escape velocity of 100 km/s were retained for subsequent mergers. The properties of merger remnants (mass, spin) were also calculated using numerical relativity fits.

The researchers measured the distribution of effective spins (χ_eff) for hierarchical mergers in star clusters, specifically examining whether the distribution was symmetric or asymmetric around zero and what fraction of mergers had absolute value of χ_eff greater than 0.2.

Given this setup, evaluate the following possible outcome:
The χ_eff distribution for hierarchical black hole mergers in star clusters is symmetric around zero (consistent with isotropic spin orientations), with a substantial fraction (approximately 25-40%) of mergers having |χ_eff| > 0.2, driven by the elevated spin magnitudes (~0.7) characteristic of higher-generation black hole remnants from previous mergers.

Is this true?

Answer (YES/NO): NO